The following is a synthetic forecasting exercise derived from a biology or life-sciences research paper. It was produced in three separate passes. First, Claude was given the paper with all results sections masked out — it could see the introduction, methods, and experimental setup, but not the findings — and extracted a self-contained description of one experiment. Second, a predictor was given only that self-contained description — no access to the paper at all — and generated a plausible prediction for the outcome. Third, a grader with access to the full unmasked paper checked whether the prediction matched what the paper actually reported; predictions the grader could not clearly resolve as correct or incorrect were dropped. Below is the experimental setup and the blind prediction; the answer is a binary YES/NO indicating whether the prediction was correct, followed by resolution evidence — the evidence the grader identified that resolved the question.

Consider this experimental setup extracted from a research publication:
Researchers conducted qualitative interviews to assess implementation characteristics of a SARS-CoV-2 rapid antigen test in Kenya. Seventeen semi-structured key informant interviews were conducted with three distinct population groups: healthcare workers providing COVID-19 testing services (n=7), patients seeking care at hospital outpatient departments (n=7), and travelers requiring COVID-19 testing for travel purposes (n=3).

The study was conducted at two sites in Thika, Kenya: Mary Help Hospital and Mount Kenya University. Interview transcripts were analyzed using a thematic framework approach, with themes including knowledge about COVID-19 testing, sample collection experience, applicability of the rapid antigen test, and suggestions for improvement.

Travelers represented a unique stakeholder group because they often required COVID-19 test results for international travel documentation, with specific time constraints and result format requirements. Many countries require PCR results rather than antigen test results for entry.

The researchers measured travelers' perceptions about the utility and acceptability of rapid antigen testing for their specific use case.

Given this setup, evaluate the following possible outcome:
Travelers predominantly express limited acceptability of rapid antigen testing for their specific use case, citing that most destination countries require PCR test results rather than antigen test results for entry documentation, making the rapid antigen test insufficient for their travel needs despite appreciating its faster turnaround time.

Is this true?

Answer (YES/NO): NO